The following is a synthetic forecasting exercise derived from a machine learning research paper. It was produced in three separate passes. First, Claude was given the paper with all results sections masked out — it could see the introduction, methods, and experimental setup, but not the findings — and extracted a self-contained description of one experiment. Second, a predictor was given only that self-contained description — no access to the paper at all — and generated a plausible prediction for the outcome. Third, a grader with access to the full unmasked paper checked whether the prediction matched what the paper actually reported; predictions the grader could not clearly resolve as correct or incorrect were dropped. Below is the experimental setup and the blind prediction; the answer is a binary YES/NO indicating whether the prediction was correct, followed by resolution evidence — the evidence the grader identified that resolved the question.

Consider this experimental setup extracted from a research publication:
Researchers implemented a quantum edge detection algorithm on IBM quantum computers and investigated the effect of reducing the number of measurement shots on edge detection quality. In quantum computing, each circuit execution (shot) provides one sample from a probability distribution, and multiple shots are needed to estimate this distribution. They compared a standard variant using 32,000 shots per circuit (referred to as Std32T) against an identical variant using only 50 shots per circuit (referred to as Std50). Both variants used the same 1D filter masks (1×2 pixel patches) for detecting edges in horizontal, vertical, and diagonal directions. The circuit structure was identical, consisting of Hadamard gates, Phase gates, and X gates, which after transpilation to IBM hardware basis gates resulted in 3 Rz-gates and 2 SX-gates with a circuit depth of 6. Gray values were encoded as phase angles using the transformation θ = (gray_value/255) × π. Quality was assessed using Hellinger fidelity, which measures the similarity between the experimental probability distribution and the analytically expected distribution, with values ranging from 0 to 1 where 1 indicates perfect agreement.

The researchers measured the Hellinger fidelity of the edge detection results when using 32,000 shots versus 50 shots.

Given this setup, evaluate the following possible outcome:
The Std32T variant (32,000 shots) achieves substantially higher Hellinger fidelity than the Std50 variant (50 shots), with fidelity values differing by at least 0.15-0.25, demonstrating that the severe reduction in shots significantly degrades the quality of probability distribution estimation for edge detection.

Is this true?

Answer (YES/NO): NO